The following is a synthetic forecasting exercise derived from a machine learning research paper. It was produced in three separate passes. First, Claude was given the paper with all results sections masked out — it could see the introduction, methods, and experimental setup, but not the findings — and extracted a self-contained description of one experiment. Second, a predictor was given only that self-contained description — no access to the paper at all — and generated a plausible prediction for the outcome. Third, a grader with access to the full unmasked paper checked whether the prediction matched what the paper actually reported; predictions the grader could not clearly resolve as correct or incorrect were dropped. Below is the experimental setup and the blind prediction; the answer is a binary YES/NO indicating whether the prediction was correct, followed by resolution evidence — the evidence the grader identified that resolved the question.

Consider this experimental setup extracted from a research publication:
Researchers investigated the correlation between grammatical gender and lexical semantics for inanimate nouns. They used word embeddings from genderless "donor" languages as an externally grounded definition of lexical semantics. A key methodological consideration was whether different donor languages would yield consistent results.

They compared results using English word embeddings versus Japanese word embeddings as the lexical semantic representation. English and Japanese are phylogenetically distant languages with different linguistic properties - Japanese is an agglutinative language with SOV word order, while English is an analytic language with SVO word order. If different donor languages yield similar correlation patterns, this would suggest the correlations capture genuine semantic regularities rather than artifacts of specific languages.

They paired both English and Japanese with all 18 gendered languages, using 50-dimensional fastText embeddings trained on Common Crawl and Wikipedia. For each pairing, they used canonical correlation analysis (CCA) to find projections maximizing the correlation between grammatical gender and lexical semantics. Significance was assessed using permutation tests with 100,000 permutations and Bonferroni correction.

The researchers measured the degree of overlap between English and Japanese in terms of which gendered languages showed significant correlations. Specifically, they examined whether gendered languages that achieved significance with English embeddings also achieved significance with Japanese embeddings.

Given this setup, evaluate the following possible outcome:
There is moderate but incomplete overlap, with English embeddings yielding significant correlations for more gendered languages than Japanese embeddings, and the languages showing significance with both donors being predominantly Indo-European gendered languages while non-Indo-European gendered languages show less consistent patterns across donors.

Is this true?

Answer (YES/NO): NO